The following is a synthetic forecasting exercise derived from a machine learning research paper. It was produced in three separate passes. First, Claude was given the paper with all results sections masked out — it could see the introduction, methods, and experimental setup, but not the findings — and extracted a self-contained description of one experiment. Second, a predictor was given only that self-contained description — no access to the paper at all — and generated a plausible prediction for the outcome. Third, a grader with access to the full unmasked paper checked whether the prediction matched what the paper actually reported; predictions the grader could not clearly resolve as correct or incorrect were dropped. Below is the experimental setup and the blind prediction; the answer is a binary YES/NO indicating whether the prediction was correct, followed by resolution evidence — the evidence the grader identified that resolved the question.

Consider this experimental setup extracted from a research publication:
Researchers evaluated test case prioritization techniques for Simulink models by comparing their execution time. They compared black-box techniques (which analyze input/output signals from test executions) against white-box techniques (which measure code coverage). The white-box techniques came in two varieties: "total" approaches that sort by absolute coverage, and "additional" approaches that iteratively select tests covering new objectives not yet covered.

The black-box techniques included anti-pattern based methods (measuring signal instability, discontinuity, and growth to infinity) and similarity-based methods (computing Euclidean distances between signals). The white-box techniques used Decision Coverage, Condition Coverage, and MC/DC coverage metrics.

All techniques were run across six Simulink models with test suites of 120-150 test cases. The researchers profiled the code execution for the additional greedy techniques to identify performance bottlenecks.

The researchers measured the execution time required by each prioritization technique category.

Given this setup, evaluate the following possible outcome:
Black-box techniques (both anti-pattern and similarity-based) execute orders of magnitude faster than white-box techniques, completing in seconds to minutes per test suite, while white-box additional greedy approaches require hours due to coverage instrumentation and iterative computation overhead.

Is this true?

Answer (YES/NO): NO